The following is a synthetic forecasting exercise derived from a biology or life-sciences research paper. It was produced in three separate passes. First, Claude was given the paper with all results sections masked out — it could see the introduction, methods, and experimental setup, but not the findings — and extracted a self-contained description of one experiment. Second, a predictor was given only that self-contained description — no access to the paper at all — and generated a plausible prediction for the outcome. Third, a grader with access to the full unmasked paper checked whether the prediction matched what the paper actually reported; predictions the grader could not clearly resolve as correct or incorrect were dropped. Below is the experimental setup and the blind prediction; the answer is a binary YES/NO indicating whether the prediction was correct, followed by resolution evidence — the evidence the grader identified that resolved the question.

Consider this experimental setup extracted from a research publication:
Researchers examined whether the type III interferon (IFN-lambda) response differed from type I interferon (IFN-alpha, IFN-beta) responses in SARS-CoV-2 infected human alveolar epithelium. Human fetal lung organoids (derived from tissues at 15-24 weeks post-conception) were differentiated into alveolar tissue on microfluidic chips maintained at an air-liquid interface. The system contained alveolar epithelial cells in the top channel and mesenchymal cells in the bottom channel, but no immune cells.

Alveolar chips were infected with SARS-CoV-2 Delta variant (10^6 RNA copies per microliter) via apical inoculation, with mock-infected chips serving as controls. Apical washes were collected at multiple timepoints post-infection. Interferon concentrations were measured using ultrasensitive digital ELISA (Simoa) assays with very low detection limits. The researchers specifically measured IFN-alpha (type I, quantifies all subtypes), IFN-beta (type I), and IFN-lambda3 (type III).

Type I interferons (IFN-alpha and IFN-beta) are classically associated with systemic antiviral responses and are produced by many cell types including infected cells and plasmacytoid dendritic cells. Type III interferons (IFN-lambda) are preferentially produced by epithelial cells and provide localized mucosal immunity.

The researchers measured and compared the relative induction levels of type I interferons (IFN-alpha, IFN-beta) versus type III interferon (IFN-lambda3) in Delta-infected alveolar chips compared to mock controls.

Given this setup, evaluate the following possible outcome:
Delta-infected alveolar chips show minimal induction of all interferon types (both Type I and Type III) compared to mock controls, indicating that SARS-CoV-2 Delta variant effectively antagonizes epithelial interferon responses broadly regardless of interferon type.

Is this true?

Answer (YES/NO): NO